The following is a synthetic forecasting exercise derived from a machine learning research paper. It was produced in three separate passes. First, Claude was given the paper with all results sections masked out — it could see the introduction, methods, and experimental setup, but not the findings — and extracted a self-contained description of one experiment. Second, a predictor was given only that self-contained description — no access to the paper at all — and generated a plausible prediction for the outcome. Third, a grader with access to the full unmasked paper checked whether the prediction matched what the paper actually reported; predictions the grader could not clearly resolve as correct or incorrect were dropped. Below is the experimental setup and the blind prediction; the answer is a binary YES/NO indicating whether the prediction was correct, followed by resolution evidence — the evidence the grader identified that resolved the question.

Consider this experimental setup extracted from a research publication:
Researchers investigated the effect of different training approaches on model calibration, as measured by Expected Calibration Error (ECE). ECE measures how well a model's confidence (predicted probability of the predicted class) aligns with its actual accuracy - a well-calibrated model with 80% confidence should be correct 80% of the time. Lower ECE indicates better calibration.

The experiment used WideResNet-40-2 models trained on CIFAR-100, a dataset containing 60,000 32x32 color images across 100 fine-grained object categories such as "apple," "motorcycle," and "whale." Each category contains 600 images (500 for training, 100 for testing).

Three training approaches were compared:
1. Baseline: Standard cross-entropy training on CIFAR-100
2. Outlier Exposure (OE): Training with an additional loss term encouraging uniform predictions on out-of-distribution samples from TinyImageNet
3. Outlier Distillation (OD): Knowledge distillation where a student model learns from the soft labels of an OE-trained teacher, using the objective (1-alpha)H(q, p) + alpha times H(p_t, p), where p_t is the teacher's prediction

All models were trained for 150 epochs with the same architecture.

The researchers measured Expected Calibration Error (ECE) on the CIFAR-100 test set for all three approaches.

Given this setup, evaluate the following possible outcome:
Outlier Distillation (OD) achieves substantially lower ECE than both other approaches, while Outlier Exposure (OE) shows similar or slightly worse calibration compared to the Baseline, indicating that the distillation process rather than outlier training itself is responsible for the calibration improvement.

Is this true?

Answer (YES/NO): NO